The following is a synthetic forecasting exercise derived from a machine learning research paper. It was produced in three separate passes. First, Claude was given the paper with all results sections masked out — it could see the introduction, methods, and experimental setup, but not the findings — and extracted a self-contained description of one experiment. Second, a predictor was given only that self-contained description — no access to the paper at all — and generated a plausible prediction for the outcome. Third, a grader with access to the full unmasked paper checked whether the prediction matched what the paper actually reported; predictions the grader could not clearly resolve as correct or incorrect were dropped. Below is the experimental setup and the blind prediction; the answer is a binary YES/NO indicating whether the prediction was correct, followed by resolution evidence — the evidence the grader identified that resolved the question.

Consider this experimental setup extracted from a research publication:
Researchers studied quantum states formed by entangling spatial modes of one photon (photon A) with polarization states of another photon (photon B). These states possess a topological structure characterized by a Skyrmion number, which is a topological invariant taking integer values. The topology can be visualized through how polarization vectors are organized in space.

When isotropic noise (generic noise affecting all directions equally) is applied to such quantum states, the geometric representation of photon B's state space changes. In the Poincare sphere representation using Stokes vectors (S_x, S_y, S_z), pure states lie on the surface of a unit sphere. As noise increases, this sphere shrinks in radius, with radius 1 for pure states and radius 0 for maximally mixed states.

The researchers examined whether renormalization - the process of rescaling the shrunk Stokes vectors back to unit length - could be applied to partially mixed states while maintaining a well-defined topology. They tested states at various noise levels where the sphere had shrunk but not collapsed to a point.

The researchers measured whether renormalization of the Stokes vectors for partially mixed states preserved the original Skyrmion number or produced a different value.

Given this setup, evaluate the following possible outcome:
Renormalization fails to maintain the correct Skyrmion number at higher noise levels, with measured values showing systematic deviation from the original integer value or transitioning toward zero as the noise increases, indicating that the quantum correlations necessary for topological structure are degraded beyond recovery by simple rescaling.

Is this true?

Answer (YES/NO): NO